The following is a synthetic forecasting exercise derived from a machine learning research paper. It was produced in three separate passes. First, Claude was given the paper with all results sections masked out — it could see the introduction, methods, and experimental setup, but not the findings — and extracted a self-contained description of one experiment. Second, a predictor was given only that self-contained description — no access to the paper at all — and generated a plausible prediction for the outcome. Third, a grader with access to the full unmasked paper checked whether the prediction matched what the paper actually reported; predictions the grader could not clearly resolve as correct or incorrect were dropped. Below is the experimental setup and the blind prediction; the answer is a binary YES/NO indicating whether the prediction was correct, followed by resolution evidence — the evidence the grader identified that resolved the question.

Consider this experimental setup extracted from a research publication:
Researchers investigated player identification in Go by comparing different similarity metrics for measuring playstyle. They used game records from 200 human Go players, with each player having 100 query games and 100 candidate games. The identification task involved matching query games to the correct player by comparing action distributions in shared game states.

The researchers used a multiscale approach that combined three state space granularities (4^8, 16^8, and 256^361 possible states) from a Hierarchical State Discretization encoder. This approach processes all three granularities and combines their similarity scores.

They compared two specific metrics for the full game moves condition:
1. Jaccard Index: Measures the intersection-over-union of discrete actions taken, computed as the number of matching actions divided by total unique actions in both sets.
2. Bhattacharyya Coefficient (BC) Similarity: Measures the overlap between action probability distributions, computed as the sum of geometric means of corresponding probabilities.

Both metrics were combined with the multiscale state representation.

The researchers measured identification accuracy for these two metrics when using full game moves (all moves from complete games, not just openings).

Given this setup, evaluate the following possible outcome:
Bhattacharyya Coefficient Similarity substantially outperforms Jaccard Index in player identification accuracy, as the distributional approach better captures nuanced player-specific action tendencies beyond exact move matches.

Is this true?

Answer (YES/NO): YES